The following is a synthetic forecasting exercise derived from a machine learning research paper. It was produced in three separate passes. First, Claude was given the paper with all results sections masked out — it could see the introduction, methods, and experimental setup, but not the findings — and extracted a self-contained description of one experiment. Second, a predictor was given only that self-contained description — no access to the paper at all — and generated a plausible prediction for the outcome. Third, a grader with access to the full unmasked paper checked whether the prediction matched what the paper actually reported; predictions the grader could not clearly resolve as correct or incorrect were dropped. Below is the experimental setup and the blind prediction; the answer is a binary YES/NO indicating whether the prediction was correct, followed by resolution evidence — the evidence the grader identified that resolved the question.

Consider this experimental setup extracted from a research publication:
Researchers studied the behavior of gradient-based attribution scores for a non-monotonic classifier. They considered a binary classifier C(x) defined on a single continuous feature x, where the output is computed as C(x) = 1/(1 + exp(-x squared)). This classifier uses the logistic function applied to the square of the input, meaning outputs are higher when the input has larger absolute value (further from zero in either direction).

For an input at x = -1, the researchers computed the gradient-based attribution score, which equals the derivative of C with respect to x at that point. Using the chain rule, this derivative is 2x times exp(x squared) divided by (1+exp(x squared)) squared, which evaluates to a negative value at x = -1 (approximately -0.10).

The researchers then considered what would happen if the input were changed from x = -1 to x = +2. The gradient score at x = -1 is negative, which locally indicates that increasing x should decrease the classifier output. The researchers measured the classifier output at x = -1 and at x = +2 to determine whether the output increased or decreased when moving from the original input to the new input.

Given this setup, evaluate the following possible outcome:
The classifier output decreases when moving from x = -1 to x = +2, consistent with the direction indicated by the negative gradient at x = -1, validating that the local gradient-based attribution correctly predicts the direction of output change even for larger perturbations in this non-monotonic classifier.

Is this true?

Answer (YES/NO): NO